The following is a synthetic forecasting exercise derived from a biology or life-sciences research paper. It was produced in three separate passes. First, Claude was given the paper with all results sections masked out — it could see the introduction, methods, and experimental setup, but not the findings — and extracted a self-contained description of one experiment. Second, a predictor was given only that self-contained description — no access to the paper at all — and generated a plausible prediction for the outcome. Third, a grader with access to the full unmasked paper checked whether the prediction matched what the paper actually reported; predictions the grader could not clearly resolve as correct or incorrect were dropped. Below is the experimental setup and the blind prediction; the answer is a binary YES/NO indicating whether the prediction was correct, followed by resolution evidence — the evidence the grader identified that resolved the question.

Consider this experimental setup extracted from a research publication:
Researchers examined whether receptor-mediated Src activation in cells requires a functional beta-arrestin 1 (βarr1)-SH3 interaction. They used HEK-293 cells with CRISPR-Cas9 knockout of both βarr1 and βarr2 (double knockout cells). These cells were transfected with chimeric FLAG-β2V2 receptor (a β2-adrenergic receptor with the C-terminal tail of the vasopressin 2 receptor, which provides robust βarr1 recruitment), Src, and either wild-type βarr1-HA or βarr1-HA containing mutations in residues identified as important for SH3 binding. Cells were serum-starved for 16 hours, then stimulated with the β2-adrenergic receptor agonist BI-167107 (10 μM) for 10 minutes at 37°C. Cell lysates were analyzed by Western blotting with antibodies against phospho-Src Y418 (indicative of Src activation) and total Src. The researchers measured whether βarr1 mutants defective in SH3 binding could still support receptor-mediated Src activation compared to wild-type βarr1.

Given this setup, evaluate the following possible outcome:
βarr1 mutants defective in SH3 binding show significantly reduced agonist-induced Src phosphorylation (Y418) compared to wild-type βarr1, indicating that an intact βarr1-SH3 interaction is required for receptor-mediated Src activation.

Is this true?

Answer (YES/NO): YES